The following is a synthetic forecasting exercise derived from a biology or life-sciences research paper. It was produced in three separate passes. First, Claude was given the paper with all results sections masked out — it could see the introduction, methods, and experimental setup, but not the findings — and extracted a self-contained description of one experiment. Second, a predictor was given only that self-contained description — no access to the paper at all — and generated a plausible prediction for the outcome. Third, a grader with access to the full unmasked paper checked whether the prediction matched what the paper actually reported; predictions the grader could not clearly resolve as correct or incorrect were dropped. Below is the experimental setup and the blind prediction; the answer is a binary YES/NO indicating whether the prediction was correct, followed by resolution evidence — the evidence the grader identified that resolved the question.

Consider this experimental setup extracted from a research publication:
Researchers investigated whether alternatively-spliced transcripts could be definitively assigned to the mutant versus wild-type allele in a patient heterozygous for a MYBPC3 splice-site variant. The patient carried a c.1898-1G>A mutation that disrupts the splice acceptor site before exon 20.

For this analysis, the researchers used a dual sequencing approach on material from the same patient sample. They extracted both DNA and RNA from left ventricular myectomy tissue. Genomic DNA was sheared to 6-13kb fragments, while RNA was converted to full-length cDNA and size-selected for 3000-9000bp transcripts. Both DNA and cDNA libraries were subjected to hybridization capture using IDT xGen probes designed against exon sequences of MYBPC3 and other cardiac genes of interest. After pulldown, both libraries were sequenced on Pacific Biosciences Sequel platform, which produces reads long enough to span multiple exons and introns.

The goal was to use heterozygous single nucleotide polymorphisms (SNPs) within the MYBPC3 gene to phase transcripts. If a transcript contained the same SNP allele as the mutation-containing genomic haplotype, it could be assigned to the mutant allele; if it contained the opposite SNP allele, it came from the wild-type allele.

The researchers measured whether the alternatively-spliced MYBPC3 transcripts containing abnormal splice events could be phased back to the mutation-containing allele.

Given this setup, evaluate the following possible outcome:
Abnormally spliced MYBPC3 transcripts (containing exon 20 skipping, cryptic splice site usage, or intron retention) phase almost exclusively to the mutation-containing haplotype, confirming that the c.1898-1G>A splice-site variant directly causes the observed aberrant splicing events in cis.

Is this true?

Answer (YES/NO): YES